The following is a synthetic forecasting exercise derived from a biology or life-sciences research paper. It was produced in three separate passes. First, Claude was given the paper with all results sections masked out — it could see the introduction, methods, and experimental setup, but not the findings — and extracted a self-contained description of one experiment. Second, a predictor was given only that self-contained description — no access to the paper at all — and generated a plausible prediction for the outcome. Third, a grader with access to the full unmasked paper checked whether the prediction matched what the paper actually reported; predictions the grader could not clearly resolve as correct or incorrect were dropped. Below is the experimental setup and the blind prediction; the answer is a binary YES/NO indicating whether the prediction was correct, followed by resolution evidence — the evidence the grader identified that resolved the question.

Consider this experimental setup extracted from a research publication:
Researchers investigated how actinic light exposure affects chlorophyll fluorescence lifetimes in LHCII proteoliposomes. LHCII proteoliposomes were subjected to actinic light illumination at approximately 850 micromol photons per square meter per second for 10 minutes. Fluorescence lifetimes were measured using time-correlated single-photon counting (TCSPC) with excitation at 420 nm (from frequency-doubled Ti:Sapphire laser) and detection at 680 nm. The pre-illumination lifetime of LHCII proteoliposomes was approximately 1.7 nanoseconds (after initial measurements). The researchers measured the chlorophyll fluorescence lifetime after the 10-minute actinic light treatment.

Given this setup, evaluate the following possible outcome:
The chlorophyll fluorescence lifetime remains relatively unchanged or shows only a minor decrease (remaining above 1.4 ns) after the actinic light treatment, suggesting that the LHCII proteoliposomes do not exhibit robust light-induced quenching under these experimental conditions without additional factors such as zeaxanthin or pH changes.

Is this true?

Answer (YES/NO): NO